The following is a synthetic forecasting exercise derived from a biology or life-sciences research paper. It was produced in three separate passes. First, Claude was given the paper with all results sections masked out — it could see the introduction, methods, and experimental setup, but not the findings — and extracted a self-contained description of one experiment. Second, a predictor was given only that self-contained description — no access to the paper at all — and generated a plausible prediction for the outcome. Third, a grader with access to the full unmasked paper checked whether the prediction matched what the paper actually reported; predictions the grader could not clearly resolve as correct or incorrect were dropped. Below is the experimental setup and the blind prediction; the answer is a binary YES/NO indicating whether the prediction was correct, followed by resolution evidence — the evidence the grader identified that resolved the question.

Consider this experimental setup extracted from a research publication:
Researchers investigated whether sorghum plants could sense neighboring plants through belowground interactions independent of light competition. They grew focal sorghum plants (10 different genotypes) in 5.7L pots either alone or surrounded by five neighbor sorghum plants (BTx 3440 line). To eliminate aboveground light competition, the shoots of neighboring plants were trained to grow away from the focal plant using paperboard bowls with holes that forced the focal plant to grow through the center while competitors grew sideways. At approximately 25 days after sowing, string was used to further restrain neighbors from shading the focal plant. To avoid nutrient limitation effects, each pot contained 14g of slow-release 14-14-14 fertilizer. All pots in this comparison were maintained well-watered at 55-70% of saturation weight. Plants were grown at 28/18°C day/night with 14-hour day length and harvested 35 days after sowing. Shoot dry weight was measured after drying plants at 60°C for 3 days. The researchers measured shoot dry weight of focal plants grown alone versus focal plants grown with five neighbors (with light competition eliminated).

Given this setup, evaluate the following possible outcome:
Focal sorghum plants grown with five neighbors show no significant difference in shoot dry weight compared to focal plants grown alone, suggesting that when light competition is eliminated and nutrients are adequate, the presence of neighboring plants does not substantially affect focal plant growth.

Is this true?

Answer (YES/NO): NO